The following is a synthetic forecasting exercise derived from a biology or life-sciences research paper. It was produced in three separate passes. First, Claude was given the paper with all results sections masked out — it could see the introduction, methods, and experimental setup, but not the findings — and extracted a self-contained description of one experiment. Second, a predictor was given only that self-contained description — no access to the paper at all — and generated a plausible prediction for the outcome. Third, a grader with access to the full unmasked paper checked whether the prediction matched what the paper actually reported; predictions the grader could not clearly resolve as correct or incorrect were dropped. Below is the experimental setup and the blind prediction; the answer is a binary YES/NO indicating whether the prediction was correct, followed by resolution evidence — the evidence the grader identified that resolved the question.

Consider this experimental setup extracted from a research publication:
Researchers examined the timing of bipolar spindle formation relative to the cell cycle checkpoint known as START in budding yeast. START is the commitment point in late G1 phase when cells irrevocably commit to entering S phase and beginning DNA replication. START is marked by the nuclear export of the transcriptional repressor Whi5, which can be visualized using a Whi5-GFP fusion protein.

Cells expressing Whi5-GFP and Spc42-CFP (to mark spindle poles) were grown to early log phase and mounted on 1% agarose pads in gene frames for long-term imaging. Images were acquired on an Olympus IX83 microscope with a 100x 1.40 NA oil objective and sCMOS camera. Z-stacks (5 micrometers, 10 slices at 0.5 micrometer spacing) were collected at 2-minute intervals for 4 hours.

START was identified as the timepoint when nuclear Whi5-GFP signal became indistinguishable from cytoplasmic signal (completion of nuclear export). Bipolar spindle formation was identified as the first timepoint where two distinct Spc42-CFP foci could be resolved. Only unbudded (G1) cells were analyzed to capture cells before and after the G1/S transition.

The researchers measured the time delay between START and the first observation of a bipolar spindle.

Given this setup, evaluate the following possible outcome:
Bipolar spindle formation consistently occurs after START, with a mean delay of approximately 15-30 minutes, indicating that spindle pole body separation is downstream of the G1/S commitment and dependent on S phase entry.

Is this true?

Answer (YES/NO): NO